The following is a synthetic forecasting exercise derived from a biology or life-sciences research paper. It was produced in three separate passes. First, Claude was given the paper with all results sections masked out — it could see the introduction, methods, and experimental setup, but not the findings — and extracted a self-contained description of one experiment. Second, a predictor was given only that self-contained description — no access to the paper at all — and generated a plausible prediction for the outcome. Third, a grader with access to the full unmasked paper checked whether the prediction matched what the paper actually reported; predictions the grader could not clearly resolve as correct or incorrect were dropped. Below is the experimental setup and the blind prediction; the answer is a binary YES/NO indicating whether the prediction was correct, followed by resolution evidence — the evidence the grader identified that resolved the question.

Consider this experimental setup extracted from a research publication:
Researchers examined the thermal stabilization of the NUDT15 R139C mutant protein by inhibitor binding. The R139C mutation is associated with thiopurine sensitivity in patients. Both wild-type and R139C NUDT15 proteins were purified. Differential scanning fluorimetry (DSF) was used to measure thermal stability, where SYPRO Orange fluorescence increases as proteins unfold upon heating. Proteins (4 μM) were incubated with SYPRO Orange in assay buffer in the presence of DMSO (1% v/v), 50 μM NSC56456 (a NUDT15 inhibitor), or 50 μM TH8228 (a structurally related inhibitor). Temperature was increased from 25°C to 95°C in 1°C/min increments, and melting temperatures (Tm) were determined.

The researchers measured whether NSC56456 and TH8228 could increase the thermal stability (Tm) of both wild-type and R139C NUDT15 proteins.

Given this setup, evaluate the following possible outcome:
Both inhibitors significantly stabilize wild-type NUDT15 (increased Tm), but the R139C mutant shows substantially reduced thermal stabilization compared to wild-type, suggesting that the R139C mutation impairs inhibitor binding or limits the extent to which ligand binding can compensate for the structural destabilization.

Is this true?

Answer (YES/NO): NO